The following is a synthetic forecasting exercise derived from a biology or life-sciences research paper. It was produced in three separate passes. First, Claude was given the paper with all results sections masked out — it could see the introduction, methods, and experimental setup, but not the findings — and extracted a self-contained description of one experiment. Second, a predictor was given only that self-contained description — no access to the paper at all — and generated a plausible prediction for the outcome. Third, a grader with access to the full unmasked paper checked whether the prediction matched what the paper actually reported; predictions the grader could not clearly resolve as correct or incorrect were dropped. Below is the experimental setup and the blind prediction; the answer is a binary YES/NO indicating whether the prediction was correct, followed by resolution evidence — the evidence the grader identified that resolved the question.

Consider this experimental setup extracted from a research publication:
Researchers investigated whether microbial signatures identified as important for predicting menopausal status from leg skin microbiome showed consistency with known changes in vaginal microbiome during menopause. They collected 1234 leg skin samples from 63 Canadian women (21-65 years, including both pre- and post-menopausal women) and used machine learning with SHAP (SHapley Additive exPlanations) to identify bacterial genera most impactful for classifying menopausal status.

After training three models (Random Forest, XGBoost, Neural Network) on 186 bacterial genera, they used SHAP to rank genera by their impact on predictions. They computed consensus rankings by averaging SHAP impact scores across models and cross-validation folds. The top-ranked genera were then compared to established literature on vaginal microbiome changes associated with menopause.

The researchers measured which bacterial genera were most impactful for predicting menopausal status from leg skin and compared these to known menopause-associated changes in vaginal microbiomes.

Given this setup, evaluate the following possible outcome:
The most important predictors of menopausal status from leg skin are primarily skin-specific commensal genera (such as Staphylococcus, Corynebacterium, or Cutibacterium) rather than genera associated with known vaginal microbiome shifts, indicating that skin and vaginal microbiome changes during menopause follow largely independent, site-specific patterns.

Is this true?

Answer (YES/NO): NO